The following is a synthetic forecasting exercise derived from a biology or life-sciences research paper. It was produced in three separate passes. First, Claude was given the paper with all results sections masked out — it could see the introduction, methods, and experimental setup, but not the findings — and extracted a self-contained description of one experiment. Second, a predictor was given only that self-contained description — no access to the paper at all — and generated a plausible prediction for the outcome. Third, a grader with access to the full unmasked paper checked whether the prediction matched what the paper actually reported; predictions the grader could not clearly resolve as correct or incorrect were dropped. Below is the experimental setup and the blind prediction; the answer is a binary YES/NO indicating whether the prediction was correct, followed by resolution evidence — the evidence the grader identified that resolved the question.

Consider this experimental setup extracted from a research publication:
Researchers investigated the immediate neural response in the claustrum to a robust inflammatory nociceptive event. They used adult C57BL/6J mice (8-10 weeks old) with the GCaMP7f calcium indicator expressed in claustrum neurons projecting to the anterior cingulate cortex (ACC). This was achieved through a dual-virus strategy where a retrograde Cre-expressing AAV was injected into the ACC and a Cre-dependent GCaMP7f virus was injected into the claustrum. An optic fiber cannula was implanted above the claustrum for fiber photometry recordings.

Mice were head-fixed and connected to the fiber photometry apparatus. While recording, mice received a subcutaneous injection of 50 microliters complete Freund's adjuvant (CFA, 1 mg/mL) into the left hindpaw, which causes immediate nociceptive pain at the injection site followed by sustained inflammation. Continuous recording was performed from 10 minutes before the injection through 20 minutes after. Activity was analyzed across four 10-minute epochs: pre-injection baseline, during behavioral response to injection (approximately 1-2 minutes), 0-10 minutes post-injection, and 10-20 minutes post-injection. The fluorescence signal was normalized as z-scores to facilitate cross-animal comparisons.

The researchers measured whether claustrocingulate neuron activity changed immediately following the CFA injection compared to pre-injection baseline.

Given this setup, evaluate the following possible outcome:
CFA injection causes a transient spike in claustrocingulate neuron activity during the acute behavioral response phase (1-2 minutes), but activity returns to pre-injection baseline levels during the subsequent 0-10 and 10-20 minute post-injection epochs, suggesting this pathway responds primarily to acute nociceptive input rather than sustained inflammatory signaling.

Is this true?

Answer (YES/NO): NO